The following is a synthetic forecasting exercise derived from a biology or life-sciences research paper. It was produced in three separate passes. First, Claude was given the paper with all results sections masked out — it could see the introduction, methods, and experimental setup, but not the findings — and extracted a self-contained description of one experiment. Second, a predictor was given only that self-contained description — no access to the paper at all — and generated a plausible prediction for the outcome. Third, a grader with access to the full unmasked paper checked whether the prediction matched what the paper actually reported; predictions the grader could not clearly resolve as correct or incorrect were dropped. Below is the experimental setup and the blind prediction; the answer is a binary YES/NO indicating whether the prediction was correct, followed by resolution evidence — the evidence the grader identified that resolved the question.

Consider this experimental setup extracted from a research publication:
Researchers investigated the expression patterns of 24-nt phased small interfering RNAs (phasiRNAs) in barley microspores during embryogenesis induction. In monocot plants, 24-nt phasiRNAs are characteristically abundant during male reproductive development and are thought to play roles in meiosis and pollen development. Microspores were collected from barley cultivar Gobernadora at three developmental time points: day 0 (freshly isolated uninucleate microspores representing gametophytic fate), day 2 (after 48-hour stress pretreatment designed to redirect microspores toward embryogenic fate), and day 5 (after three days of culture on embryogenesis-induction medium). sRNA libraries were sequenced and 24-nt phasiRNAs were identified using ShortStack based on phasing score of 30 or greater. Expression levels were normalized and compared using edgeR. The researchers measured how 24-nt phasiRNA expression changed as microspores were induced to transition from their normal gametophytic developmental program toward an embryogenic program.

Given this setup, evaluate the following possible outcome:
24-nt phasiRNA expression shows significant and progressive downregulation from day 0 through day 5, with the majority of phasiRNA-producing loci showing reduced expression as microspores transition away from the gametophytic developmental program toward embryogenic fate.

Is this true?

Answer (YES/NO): YES